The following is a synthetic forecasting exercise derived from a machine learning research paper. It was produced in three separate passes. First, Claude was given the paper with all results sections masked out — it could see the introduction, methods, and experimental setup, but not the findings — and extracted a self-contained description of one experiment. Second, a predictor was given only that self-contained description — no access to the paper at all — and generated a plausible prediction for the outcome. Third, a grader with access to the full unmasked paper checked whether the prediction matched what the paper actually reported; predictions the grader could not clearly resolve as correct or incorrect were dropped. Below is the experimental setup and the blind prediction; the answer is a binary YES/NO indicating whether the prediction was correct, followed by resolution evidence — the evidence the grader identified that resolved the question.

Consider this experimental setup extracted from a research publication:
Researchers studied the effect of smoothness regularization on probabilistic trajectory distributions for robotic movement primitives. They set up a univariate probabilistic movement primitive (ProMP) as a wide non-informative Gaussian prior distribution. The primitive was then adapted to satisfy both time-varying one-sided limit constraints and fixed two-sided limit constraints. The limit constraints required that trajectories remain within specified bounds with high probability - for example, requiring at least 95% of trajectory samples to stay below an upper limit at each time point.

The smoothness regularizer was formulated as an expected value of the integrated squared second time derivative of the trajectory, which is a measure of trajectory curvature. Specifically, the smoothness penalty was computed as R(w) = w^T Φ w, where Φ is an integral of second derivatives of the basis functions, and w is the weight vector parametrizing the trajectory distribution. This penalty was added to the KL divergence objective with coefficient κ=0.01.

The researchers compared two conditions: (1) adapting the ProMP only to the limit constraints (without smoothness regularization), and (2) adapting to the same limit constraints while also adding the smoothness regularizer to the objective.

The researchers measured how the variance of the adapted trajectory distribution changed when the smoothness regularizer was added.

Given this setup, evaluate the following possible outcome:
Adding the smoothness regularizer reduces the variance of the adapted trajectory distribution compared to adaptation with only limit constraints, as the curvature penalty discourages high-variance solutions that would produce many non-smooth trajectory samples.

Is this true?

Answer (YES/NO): YES